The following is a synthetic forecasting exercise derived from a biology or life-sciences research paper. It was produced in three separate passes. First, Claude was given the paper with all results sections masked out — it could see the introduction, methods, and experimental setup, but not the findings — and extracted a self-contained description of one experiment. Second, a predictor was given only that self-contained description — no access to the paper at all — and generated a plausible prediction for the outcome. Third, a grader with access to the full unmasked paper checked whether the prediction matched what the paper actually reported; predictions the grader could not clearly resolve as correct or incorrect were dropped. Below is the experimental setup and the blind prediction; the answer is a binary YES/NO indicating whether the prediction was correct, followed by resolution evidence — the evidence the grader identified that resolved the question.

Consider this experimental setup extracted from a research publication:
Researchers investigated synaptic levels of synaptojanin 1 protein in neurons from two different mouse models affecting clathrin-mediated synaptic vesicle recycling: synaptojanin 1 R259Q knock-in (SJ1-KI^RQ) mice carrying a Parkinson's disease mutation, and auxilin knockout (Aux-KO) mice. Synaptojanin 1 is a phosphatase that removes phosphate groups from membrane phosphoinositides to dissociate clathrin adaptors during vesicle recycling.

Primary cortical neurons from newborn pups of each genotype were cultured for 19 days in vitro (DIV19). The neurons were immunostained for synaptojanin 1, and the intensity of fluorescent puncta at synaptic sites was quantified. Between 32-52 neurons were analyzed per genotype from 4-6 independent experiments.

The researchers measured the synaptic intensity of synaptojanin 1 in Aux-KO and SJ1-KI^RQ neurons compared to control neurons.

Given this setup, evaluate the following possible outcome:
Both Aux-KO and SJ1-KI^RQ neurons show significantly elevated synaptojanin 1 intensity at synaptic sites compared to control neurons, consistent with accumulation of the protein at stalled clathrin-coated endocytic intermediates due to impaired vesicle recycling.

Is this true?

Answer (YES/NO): YES